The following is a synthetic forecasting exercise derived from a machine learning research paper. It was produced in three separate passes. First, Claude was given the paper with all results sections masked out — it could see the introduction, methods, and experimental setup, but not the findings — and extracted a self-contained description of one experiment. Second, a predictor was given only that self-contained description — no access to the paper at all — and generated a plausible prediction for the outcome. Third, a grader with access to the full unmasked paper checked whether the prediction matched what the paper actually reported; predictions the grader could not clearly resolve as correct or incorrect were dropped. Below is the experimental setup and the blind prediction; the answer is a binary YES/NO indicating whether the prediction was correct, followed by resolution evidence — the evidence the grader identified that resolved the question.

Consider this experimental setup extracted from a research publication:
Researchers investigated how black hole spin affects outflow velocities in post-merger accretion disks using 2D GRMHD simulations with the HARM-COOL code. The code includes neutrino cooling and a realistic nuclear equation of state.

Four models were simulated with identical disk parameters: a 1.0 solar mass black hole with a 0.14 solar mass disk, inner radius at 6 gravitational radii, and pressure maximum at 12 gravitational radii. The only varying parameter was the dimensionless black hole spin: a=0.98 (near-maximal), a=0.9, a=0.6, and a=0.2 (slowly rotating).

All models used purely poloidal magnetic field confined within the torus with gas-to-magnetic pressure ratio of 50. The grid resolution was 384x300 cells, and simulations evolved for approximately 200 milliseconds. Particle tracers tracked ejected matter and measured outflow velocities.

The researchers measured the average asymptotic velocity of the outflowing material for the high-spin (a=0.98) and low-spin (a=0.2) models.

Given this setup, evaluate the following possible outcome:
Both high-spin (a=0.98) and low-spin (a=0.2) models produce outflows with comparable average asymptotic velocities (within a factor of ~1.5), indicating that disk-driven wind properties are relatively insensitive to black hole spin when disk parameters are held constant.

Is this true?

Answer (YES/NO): NO